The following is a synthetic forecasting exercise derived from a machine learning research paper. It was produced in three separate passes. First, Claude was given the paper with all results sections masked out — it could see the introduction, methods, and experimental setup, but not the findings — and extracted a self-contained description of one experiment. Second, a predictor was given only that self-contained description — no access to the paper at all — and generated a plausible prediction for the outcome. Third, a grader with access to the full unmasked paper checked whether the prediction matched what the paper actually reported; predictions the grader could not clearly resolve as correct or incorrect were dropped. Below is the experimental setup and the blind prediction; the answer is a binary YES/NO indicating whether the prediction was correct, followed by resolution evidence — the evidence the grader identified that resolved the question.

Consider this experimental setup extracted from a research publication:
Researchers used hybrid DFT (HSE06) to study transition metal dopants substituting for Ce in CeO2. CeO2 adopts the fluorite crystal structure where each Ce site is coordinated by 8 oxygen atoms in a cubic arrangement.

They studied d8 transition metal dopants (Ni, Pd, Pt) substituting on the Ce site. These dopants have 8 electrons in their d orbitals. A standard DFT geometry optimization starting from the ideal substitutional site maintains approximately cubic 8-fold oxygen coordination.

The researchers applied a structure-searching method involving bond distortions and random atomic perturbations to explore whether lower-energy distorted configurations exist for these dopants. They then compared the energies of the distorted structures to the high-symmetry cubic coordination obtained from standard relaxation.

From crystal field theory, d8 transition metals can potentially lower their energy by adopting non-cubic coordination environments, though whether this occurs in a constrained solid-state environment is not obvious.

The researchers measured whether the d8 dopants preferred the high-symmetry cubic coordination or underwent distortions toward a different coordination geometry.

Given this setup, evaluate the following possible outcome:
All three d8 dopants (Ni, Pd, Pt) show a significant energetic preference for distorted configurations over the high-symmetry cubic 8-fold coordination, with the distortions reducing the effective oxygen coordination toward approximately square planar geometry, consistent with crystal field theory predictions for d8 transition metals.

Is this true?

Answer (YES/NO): YES